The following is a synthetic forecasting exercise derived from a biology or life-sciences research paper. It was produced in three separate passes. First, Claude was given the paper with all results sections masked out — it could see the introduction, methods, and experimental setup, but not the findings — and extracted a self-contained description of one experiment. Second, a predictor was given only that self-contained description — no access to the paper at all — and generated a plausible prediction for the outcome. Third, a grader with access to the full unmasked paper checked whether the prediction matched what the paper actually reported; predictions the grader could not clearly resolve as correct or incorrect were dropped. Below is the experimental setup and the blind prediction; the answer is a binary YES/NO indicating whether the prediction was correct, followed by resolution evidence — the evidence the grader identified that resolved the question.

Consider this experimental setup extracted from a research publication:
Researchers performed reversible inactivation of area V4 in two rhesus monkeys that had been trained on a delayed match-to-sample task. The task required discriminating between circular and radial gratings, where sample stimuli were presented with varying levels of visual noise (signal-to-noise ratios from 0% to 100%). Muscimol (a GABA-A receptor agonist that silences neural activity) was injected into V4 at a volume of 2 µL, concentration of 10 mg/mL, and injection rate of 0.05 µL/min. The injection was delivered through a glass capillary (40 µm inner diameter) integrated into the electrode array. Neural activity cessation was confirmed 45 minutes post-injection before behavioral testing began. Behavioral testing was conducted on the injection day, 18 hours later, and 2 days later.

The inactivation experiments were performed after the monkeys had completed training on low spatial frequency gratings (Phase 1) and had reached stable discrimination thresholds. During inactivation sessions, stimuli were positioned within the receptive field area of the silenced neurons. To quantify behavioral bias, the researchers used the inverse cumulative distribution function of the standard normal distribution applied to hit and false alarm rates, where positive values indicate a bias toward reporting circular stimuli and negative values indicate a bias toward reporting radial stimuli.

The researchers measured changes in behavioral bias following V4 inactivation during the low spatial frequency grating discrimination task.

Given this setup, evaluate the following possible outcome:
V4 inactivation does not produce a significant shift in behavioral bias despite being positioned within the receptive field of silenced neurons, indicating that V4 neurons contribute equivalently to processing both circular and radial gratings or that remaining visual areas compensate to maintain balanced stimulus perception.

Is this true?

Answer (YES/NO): NO